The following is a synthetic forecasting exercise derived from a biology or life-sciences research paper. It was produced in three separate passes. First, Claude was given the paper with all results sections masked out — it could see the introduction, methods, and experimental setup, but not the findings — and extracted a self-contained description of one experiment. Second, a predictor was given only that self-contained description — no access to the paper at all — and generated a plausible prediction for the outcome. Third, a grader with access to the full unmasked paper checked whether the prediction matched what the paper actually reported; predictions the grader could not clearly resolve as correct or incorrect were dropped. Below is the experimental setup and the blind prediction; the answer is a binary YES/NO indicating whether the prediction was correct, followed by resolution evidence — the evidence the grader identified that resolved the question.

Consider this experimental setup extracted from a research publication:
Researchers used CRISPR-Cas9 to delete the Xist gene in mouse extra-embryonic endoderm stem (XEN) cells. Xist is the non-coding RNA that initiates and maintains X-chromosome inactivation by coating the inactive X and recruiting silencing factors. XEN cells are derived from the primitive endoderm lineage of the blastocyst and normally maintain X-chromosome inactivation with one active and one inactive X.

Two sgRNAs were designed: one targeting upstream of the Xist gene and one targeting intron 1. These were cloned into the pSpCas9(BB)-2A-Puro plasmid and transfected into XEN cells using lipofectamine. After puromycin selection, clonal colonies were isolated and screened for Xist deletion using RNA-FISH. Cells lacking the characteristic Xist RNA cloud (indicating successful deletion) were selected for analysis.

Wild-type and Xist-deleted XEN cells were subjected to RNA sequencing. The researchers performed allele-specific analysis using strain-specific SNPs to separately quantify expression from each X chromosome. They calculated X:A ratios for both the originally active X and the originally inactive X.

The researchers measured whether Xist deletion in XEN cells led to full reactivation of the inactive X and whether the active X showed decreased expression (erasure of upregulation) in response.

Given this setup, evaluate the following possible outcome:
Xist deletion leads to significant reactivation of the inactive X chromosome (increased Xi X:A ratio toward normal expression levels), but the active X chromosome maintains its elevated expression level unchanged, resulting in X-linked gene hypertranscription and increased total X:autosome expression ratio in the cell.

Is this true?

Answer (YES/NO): NO